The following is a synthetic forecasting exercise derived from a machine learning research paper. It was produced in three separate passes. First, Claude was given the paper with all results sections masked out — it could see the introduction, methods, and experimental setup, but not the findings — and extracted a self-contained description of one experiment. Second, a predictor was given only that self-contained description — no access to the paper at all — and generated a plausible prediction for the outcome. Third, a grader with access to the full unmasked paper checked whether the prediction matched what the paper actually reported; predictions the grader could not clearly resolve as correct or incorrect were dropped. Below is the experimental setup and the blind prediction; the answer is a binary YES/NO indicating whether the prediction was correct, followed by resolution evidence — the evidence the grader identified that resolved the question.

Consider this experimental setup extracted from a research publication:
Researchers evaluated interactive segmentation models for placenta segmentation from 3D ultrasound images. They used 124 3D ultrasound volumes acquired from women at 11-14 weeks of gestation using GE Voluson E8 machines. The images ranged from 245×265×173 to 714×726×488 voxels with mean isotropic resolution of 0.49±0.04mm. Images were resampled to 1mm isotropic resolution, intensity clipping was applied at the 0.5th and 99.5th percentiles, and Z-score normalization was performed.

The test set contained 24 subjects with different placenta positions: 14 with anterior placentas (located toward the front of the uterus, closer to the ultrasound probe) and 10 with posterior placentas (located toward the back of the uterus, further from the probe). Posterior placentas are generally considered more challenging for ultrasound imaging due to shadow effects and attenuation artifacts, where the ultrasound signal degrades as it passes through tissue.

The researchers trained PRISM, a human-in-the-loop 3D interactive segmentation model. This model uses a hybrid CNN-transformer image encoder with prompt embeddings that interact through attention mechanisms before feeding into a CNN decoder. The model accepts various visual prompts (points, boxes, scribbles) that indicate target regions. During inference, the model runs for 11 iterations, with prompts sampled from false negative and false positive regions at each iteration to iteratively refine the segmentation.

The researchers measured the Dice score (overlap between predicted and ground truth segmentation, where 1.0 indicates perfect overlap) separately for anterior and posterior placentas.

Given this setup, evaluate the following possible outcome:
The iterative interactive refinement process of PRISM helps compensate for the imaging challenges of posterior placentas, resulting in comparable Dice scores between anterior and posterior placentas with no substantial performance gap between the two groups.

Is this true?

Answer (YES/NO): NO